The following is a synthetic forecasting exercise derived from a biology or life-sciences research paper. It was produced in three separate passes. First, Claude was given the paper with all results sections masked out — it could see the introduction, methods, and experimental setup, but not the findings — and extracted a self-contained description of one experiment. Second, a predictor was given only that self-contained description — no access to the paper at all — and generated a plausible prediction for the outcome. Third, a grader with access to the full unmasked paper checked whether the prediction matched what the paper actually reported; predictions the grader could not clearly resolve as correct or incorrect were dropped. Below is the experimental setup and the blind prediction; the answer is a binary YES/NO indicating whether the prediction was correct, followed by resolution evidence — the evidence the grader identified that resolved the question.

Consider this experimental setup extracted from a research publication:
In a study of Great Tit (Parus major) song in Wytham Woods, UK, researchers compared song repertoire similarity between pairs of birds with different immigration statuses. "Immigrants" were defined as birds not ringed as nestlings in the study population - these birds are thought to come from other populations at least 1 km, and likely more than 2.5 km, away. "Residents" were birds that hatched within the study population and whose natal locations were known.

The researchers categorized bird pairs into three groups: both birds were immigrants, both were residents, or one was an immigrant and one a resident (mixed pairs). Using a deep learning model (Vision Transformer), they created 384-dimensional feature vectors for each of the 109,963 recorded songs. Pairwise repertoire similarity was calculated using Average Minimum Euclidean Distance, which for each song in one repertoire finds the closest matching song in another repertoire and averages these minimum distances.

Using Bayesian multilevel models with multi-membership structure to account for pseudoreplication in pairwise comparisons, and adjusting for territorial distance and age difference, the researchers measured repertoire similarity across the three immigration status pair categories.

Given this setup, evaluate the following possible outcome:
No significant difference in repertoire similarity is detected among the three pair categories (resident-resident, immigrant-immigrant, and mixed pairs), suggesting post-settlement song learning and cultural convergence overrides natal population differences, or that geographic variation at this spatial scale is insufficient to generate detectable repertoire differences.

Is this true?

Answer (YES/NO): YES